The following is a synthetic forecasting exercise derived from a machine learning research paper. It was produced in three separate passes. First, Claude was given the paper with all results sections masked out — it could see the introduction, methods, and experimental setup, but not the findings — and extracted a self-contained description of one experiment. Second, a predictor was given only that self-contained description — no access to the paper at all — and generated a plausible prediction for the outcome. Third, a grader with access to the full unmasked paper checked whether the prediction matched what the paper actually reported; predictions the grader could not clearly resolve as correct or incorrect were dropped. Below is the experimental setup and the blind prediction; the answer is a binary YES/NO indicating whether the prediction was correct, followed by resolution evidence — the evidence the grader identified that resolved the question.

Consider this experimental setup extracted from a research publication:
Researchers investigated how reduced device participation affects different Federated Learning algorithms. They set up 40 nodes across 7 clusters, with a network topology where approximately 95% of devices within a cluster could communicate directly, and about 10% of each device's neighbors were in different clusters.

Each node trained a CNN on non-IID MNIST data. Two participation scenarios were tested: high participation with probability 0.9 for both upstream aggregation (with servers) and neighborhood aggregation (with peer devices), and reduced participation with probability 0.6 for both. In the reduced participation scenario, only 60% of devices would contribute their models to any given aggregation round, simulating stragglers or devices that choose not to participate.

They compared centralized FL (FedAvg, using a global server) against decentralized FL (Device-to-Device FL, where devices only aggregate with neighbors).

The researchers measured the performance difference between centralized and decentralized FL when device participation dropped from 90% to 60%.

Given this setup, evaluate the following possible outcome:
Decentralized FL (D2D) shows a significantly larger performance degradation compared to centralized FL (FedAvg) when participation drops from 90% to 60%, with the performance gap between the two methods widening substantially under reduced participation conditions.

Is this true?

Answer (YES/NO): YES